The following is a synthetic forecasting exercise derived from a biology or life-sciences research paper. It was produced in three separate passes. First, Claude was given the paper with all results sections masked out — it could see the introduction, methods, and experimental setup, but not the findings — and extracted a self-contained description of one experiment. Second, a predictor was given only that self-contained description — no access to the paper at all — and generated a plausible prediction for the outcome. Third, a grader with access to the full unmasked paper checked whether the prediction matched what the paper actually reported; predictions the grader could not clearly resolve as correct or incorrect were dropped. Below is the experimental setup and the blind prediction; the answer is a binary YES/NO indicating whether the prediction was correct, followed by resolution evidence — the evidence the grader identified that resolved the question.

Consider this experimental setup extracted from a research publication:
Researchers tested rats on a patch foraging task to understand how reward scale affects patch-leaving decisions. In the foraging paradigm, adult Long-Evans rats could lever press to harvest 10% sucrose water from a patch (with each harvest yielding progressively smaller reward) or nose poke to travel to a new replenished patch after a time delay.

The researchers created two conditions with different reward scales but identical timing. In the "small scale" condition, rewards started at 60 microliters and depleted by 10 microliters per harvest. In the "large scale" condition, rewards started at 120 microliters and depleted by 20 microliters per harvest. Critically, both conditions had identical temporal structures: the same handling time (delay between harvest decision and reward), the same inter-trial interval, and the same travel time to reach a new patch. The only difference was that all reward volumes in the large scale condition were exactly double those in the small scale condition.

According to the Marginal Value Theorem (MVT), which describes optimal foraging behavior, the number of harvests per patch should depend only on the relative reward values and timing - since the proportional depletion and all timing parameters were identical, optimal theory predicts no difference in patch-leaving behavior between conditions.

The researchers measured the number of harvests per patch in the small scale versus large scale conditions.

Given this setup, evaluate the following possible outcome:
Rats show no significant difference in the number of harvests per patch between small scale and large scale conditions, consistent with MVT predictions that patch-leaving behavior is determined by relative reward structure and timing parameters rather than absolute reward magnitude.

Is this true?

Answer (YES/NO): NO